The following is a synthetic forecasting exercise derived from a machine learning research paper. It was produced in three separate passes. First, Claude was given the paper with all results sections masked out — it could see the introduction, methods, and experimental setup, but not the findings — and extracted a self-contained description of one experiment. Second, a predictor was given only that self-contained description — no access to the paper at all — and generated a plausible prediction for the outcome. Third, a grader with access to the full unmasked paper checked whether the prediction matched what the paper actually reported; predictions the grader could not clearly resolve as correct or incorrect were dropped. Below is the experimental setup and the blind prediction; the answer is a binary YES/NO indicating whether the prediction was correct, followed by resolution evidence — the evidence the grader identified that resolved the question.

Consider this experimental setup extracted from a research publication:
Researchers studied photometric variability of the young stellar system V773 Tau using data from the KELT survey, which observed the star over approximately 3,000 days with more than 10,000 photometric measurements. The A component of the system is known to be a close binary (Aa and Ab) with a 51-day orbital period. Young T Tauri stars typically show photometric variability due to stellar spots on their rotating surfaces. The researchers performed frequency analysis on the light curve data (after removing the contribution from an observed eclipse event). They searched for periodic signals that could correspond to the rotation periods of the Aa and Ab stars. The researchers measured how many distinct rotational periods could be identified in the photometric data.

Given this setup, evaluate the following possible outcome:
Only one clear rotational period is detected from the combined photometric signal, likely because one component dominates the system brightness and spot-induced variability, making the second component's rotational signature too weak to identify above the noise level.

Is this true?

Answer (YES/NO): NO